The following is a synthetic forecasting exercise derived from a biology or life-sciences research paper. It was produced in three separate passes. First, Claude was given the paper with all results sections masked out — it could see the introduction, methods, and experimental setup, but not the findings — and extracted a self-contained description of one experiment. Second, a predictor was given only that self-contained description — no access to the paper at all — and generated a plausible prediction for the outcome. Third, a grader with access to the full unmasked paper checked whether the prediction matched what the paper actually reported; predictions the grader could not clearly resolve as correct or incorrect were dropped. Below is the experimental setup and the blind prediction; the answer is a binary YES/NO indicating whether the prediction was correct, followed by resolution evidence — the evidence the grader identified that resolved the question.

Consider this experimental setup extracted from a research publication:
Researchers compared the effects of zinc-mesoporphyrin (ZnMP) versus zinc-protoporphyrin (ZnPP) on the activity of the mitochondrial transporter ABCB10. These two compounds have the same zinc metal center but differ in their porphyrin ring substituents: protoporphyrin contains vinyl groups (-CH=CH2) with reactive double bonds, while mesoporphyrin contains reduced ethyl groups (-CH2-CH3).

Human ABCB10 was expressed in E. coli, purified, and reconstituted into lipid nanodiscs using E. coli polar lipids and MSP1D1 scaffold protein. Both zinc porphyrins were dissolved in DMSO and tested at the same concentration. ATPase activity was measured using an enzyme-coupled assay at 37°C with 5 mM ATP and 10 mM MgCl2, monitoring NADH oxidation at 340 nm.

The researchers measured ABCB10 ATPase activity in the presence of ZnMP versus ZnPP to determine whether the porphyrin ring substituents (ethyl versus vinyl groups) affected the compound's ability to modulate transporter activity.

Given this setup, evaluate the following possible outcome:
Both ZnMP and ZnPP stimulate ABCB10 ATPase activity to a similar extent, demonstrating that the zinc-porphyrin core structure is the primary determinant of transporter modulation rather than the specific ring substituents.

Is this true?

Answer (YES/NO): NO